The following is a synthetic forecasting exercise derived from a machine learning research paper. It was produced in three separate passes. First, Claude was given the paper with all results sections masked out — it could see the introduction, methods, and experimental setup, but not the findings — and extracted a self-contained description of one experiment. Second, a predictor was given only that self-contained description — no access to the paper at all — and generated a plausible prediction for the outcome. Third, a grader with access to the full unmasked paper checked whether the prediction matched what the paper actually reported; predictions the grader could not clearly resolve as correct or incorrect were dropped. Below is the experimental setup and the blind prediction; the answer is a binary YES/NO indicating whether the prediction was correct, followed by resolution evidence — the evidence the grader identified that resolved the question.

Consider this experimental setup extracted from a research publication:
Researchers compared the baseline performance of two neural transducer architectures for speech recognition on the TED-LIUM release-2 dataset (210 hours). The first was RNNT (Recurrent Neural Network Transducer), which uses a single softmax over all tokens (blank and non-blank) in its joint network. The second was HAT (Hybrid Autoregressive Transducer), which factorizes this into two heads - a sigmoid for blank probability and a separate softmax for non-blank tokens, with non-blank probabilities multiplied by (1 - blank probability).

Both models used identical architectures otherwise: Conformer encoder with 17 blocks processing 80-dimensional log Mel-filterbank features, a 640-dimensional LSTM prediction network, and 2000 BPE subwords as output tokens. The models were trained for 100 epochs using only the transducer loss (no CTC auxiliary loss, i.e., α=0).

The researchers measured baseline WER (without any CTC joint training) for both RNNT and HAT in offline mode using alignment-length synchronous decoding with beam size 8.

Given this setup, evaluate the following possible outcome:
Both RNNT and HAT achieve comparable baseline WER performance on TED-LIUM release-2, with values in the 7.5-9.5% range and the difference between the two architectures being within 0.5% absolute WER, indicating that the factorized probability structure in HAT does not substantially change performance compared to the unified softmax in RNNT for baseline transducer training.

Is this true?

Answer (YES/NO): YES